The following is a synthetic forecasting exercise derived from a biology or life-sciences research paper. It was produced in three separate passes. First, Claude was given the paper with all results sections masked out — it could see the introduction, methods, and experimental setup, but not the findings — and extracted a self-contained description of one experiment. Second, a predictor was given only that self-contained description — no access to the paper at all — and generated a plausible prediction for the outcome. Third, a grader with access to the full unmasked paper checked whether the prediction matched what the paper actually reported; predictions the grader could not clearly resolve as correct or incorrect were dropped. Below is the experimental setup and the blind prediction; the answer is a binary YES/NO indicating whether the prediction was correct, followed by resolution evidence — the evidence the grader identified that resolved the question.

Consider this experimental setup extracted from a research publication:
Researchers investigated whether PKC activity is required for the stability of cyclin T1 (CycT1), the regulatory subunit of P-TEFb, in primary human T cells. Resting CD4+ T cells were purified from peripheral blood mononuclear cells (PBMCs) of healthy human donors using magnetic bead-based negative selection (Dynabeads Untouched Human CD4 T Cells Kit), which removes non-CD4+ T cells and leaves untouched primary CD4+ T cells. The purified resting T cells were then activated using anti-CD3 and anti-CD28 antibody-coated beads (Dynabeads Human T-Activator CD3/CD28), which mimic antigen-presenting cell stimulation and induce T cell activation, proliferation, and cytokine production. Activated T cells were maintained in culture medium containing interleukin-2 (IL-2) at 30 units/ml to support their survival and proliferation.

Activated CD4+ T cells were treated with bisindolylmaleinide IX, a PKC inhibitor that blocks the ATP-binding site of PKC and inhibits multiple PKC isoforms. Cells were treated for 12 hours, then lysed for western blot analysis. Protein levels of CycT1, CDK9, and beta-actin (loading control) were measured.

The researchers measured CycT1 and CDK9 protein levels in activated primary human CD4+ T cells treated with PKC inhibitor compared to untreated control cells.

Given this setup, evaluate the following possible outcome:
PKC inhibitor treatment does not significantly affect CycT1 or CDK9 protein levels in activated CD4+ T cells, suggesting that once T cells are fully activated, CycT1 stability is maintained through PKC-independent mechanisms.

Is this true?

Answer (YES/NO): NO